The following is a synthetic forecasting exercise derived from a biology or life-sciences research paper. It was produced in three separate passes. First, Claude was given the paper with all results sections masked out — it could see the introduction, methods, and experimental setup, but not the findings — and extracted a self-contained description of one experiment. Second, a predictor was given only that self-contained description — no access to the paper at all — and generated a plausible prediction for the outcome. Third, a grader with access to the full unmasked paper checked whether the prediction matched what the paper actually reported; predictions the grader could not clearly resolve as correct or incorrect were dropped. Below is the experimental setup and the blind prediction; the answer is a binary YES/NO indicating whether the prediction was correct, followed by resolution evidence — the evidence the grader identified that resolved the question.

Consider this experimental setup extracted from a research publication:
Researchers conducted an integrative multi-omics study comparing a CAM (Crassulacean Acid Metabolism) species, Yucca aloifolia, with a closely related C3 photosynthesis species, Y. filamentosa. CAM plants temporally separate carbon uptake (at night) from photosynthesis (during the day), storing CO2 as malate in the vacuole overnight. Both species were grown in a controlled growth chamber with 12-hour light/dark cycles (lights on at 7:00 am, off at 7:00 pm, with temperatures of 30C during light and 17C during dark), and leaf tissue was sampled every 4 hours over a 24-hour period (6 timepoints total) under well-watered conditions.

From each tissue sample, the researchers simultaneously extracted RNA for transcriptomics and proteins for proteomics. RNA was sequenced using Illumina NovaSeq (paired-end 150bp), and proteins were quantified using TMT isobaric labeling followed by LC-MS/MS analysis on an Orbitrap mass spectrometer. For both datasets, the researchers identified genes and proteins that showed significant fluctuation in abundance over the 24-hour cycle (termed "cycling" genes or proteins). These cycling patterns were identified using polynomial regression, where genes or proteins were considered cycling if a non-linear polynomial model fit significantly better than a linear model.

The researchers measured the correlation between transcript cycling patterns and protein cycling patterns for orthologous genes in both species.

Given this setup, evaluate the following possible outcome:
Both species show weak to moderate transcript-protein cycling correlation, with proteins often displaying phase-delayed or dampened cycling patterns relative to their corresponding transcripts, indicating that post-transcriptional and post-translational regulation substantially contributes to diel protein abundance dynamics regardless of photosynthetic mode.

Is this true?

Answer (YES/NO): YES